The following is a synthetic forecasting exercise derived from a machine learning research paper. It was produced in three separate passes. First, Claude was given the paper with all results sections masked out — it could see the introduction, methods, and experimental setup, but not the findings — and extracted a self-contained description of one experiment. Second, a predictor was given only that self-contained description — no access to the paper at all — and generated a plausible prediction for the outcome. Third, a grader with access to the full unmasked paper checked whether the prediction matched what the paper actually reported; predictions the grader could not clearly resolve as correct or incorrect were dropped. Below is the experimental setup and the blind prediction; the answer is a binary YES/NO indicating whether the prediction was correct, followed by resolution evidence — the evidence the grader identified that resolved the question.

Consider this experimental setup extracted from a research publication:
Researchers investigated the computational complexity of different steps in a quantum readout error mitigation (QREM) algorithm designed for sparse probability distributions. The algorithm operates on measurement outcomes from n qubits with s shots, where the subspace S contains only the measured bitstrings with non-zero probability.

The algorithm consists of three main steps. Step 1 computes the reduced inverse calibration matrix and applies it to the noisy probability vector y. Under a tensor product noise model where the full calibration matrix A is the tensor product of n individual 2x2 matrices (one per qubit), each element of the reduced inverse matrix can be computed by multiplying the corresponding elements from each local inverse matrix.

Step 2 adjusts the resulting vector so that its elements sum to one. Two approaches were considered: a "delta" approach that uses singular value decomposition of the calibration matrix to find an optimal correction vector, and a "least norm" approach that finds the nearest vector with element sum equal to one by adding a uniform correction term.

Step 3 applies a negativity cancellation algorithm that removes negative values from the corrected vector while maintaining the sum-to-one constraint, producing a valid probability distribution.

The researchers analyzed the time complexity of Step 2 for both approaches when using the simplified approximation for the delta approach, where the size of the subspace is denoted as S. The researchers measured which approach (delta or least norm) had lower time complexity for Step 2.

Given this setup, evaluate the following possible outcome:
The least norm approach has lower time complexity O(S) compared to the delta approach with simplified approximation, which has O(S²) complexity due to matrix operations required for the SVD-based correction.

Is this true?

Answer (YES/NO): NO